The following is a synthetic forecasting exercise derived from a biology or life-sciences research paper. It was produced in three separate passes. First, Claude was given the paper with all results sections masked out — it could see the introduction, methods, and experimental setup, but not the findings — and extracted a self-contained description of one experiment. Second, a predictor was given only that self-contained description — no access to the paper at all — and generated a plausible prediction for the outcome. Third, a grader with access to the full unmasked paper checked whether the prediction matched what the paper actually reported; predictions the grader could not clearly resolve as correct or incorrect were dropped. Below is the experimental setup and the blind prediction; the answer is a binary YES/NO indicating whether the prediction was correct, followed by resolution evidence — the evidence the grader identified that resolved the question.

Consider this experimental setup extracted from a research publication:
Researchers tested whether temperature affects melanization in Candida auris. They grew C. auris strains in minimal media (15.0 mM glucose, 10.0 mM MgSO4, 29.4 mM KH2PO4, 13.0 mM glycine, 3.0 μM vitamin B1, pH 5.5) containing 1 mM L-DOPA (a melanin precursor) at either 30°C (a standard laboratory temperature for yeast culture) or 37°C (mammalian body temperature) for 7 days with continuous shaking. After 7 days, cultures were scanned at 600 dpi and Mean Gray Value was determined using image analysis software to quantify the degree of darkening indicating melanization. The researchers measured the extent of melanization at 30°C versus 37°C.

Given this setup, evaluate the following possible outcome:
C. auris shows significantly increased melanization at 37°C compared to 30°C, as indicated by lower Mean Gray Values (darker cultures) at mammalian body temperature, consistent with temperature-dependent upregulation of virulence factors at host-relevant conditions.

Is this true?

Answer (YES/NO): YES